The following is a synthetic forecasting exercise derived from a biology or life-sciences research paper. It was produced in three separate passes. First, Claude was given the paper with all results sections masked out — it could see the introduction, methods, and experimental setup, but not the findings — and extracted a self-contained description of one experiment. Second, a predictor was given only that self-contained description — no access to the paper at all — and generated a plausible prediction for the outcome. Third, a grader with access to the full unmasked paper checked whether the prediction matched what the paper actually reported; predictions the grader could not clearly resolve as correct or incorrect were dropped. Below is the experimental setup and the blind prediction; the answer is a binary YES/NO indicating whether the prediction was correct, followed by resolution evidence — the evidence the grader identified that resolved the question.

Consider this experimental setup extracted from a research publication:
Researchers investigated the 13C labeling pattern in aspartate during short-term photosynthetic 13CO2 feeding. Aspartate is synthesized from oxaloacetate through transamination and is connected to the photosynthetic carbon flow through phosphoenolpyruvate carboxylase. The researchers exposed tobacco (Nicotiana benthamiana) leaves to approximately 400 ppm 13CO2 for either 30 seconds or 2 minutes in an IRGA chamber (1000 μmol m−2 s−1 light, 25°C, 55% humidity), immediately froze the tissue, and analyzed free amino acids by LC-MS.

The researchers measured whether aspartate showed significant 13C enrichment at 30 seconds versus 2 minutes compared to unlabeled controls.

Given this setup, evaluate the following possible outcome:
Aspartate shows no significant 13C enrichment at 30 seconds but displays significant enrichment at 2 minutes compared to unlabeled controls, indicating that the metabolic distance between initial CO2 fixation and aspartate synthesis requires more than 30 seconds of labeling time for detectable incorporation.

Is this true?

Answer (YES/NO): YES